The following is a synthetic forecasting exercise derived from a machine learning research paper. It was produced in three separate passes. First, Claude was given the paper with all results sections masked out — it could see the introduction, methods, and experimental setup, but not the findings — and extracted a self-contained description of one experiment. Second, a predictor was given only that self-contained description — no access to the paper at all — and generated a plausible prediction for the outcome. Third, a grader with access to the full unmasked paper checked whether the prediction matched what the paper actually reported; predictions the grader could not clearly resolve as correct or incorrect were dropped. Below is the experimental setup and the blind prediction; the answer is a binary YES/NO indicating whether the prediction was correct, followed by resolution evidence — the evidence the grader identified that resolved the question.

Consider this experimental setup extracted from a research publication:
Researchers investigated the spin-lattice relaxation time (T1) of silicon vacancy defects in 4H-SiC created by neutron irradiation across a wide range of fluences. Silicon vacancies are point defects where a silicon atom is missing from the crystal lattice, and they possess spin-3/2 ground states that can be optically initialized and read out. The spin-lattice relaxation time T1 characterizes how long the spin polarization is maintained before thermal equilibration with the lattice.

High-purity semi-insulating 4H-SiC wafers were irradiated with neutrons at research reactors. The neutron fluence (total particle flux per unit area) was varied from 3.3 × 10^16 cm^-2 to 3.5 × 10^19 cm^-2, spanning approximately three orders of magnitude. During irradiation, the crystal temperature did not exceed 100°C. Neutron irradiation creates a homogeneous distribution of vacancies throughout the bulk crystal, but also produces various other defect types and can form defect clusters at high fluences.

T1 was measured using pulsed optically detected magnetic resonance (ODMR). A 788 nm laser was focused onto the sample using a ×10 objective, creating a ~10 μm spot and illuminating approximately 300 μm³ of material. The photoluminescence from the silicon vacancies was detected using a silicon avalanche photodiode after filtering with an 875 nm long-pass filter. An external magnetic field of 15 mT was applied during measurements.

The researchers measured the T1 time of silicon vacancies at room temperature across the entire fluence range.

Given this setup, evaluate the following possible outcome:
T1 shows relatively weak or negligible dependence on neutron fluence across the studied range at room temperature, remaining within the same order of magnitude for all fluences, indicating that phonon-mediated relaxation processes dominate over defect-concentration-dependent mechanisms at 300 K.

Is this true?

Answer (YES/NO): NO